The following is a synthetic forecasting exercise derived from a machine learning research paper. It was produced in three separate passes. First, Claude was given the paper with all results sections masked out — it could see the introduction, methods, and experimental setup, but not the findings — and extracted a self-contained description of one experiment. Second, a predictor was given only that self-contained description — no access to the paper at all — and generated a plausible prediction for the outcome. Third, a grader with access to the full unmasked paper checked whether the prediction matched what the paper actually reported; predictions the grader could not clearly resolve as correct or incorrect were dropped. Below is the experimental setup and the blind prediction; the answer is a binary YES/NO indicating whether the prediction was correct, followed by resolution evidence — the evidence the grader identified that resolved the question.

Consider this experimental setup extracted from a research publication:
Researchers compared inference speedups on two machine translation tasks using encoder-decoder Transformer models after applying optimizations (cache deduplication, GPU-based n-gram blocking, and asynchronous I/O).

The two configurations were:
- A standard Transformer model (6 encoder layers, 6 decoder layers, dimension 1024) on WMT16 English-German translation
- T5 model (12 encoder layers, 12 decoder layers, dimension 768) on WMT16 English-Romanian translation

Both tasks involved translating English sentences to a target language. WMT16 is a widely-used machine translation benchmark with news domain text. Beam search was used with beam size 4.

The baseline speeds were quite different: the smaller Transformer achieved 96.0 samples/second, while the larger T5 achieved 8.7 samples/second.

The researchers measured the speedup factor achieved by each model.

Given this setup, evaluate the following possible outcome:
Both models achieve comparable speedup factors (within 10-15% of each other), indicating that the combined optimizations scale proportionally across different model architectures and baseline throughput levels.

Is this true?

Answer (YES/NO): YES